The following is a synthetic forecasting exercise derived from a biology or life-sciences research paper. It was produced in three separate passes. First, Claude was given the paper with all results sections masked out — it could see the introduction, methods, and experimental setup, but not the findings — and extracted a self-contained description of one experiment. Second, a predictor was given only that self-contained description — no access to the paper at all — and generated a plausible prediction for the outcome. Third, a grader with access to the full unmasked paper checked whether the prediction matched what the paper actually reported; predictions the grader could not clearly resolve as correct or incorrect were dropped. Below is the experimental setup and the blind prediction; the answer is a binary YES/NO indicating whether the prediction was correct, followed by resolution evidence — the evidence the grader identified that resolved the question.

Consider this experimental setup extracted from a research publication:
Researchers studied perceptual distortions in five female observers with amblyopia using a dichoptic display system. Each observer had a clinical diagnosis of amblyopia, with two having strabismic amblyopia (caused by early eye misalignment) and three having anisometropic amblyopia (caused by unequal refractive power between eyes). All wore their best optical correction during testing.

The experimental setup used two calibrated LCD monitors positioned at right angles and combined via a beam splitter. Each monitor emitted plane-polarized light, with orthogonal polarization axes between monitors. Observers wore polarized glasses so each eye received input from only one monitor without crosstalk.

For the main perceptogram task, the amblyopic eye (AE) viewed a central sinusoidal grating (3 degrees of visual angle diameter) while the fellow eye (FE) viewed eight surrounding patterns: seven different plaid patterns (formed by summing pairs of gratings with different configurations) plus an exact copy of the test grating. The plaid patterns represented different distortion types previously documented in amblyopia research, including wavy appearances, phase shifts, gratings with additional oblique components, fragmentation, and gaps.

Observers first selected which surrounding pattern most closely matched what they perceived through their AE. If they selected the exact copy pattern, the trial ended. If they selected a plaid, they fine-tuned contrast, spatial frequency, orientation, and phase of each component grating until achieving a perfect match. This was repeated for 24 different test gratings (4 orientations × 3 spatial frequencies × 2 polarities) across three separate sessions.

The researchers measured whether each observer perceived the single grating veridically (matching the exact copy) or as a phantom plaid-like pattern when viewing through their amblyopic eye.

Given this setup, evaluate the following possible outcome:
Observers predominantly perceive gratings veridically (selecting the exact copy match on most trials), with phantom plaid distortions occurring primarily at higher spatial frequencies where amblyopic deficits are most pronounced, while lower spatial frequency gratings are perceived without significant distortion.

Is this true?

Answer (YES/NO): NO